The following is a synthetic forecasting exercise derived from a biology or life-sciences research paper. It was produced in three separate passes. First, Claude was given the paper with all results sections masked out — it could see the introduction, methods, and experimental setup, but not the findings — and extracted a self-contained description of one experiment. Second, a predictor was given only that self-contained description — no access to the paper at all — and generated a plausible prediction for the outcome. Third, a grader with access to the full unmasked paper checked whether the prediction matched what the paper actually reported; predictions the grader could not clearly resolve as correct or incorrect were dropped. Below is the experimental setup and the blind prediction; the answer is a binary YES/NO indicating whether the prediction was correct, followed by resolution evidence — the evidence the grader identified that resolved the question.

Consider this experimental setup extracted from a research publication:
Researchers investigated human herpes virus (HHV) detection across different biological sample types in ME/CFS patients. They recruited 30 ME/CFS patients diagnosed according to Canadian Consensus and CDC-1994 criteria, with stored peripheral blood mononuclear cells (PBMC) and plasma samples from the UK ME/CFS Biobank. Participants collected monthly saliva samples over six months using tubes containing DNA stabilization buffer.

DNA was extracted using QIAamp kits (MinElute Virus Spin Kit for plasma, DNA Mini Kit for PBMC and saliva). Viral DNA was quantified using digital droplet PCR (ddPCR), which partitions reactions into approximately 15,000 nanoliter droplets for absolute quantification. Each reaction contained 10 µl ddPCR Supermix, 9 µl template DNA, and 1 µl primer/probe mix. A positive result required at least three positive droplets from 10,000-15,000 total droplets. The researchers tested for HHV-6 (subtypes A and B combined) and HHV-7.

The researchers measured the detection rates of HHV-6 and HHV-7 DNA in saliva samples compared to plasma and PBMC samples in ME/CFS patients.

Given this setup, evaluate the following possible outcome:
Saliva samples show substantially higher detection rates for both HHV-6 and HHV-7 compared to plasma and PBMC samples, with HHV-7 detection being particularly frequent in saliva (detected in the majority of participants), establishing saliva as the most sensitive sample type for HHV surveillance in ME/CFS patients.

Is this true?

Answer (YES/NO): YES